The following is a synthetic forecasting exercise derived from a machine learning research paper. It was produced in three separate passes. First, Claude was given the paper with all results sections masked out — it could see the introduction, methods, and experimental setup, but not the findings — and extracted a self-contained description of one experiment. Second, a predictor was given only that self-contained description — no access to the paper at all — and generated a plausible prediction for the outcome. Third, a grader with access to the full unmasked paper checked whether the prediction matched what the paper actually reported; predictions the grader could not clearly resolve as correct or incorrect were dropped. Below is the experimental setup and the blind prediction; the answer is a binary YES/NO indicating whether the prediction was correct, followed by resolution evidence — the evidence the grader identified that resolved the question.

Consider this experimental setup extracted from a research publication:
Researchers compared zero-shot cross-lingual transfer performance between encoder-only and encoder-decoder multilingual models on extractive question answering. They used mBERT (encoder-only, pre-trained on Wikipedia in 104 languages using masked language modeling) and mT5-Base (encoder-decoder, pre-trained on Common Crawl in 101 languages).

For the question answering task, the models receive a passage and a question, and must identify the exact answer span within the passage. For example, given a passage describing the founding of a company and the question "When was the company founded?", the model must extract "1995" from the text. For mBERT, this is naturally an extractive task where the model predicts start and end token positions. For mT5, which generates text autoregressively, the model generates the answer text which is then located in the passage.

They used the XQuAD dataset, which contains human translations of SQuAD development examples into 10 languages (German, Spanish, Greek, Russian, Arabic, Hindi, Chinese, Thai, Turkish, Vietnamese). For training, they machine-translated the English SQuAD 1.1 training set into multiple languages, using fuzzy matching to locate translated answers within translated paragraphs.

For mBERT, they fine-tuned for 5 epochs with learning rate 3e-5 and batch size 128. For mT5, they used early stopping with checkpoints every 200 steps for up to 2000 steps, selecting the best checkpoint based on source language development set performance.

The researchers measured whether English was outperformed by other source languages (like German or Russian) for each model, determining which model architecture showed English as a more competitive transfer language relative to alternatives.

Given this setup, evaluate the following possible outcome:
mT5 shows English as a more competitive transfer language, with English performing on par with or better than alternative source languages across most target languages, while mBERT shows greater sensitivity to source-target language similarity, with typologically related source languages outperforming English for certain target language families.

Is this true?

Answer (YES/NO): NO